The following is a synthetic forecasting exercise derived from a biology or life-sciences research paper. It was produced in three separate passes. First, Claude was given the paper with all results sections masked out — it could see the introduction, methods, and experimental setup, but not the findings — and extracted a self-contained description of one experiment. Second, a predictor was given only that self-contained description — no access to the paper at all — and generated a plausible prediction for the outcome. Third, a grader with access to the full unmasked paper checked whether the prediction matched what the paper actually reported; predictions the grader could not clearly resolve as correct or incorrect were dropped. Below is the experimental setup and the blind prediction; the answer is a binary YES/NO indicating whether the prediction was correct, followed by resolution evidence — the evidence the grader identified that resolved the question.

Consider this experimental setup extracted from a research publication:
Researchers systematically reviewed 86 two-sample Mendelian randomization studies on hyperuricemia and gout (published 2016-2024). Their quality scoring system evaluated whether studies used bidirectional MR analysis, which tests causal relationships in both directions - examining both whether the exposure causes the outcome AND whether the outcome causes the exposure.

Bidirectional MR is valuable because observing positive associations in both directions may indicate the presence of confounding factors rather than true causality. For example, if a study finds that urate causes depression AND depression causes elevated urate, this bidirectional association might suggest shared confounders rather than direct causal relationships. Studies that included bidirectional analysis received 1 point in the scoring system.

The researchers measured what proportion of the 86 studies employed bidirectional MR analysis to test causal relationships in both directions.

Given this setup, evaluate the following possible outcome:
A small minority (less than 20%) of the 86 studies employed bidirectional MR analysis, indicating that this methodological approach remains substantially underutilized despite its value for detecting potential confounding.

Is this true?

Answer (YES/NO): NO